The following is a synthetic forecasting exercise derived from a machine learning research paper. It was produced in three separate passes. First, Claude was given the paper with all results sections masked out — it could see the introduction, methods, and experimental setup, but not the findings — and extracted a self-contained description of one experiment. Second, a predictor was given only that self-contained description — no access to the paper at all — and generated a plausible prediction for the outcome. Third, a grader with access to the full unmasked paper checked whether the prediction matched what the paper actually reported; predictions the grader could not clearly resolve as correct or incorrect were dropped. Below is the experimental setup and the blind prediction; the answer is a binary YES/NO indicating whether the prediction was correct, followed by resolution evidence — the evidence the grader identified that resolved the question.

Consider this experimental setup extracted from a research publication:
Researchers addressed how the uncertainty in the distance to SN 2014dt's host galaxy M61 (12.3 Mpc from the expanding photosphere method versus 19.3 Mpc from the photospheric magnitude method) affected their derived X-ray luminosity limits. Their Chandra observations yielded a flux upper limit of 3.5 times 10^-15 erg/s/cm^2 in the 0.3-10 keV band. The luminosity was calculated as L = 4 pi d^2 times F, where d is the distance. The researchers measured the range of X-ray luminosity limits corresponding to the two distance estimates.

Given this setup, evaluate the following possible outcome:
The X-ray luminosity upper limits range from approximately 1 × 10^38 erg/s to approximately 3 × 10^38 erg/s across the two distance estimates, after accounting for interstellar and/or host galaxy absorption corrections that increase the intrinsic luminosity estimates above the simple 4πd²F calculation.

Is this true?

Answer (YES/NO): NO